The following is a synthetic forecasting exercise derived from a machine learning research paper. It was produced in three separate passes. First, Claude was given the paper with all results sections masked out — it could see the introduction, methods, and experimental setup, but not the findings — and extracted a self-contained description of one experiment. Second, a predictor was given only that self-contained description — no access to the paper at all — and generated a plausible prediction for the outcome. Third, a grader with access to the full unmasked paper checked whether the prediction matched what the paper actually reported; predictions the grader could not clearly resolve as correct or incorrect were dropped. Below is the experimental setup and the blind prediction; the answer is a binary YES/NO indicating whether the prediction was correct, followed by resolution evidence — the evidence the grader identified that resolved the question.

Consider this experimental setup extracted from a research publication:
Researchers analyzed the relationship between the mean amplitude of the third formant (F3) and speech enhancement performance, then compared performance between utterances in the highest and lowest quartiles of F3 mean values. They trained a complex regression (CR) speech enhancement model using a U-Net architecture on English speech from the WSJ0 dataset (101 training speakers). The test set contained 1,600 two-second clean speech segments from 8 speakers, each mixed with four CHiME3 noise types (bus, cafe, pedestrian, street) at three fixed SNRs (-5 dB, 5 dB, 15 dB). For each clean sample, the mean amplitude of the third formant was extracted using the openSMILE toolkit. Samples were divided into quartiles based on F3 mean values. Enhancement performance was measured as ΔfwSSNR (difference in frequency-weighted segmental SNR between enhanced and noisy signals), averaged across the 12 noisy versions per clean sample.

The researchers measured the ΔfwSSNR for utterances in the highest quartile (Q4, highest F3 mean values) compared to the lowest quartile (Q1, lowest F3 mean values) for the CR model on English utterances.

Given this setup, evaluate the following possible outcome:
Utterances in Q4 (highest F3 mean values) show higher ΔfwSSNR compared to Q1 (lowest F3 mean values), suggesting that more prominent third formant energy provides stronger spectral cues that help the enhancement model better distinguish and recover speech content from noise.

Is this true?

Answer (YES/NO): YES